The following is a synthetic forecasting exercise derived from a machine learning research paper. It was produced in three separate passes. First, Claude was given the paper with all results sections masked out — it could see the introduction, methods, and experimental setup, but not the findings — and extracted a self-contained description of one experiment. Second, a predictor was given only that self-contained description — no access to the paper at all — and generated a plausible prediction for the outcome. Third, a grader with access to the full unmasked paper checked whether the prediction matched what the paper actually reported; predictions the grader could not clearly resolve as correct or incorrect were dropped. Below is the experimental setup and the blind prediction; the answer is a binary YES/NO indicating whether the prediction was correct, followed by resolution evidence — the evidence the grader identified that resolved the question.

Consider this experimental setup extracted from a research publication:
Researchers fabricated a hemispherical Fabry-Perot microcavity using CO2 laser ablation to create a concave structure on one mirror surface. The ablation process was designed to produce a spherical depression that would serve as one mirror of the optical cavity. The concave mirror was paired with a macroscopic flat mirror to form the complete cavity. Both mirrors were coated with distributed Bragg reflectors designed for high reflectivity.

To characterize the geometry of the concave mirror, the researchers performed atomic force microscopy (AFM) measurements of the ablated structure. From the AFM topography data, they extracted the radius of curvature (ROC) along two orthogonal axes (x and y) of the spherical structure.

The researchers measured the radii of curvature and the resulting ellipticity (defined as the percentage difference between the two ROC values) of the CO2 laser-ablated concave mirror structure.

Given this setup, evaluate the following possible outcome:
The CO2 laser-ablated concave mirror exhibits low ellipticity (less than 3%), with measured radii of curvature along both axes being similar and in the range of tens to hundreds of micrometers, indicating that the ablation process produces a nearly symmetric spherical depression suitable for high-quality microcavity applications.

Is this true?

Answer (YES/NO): NO